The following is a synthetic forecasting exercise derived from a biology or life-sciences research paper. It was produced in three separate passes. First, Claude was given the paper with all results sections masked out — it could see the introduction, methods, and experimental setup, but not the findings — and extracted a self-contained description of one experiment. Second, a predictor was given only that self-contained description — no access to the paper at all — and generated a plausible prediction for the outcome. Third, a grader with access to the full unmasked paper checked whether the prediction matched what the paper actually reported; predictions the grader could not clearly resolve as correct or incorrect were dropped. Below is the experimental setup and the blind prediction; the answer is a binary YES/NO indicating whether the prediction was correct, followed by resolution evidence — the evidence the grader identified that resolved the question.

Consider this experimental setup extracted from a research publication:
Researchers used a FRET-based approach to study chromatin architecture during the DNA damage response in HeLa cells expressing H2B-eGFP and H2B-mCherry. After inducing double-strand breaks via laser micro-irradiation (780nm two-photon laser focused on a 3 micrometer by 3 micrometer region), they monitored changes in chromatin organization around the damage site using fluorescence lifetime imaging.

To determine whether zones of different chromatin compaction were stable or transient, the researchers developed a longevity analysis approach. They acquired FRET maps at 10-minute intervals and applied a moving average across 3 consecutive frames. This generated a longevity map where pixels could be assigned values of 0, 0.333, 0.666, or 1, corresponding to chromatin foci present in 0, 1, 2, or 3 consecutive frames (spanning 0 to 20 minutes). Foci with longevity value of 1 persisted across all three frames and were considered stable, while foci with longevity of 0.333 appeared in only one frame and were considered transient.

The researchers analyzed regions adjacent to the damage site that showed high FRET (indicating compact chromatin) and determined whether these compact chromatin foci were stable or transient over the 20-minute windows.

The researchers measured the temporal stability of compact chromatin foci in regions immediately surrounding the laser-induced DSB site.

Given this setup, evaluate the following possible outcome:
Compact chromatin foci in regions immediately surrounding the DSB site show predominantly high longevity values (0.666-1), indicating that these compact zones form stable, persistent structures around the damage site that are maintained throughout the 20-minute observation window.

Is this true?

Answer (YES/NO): YES